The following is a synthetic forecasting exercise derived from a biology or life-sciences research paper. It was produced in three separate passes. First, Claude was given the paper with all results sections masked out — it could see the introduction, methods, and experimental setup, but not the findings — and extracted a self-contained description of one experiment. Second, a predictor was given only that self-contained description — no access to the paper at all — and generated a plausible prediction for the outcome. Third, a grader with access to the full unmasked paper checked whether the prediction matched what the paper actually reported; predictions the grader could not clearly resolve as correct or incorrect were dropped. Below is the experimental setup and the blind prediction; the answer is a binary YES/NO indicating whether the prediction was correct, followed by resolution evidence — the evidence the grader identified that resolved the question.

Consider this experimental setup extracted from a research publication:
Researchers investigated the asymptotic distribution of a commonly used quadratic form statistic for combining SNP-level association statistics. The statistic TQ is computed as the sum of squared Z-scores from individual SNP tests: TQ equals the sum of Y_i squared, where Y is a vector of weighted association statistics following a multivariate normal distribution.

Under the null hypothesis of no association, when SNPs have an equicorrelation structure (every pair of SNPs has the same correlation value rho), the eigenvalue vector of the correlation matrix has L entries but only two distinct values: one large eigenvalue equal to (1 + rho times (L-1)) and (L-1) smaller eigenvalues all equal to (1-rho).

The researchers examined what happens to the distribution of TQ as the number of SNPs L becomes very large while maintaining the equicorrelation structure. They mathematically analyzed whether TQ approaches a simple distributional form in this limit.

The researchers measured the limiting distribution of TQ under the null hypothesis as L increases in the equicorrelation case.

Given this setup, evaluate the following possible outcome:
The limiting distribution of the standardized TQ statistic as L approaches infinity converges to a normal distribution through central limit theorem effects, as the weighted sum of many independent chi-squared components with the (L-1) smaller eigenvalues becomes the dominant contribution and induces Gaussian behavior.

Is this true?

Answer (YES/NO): NO